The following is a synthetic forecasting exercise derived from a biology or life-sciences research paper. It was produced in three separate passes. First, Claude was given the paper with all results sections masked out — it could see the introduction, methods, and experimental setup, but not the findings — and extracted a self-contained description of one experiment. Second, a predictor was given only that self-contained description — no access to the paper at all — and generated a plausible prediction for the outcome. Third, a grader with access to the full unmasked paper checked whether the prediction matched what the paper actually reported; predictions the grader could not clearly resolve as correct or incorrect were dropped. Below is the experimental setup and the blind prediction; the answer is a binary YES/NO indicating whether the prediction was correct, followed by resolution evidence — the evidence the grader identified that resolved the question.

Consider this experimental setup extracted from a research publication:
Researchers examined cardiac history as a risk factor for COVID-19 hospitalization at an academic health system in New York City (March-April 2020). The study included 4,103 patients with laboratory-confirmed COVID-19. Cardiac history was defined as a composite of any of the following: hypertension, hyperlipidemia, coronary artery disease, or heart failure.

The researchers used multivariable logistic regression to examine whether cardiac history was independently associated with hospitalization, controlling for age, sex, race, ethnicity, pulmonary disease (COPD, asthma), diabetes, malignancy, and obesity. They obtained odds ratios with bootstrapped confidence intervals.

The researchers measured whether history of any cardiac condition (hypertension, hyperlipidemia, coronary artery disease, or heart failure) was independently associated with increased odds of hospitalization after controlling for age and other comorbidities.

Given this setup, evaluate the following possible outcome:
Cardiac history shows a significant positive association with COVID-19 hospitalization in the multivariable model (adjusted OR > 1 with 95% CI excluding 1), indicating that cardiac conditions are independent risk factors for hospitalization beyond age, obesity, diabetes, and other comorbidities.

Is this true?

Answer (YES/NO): YES